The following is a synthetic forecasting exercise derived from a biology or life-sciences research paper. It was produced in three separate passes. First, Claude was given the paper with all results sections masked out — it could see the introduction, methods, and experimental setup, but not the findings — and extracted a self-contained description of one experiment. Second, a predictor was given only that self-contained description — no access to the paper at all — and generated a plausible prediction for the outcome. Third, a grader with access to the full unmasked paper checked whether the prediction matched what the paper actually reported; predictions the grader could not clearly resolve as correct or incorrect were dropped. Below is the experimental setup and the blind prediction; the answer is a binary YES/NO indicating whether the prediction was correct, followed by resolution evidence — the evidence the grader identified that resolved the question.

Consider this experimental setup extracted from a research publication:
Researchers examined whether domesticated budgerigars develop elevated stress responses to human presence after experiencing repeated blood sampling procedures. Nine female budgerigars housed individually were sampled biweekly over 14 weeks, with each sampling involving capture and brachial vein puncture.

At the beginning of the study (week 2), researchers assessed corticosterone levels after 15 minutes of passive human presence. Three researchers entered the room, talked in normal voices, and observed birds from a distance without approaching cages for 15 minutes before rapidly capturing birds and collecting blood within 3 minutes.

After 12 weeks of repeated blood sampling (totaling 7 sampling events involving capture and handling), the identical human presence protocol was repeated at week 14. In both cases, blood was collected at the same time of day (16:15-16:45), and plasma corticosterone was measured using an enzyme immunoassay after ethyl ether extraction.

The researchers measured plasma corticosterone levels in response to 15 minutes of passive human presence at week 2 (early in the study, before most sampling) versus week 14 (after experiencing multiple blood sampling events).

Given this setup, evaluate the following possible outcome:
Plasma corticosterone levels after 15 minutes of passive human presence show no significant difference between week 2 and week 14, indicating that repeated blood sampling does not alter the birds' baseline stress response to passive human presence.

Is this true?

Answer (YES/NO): NO